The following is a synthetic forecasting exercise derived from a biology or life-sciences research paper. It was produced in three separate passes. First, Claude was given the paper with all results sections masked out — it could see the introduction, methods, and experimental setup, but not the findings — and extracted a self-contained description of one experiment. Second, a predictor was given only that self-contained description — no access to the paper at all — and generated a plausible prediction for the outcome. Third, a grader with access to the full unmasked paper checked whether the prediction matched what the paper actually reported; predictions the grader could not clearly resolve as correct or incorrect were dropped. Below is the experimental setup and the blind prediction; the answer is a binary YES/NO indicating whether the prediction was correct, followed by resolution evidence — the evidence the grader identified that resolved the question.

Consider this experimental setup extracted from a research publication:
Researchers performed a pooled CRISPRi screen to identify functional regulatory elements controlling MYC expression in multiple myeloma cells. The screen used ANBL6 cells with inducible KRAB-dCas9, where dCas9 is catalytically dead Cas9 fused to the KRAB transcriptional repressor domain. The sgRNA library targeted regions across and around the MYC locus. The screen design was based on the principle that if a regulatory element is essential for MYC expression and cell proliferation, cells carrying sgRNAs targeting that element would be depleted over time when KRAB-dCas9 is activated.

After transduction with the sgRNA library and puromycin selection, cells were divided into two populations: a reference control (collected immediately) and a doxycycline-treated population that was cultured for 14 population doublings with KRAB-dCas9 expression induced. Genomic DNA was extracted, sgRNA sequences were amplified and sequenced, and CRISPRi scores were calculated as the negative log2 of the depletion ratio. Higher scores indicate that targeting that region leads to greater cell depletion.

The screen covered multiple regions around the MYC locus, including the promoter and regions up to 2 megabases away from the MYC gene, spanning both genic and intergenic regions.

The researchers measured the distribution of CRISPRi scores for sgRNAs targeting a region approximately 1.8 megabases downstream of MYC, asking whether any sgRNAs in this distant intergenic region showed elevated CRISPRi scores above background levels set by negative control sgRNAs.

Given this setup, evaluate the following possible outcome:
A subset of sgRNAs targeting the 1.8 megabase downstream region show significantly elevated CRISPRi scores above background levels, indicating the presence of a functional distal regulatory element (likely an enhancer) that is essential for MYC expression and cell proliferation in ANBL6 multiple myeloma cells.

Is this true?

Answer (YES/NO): NO